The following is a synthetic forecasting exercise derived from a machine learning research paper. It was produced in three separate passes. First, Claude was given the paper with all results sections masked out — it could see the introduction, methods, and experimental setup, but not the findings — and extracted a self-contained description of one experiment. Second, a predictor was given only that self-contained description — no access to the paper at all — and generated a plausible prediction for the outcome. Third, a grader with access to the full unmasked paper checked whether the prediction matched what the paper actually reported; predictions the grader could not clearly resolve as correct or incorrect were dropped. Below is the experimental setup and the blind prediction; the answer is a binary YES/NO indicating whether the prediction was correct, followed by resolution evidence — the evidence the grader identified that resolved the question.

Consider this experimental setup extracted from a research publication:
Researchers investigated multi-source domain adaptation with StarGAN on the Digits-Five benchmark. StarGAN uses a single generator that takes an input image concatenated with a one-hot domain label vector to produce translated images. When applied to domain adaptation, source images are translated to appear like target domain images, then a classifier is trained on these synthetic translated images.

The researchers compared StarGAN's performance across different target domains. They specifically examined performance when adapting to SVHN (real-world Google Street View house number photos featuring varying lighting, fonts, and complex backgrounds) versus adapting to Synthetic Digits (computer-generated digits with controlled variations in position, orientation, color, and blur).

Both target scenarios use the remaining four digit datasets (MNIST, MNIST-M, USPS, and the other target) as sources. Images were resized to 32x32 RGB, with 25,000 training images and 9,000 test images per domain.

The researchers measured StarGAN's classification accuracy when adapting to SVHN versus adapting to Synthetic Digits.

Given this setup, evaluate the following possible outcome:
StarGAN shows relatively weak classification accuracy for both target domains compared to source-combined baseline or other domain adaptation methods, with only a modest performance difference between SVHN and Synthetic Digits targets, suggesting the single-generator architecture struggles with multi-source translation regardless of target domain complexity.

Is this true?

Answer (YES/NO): YES